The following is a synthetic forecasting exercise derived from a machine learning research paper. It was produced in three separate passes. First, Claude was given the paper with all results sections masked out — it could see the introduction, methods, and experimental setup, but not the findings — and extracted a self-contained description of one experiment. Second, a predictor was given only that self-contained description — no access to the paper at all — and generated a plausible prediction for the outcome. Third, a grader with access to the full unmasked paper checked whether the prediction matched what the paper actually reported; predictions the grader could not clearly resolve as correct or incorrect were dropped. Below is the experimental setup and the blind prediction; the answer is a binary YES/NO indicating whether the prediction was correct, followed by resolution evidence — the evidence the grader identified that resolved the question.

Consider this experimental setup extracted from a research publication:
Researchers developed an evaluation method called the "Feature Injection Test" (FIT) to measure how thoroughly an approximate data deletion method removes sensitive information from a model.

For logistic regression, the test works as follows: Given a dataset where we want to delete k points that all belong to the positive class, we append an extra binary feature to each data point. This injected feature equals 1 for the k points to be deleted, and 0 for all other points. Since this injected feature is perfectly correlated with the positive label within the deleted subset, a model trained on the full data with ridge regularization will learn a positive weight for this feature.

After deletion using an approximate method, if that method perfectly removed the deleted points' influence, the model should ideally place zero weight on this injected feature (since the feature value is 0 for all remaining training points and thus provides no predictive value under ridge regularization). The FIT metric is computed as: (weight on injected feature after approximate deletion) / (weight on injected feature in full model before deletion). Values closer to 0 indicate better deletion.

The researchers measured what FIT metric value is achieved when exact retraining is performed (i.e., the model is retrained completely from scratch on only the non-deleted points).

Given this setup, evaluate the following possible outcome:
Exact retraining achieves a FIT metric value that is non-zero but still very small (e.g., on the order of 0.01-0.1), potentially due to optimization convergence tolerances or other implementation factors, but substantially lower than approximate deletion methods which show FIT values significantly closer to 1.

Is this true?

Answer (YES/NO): NO